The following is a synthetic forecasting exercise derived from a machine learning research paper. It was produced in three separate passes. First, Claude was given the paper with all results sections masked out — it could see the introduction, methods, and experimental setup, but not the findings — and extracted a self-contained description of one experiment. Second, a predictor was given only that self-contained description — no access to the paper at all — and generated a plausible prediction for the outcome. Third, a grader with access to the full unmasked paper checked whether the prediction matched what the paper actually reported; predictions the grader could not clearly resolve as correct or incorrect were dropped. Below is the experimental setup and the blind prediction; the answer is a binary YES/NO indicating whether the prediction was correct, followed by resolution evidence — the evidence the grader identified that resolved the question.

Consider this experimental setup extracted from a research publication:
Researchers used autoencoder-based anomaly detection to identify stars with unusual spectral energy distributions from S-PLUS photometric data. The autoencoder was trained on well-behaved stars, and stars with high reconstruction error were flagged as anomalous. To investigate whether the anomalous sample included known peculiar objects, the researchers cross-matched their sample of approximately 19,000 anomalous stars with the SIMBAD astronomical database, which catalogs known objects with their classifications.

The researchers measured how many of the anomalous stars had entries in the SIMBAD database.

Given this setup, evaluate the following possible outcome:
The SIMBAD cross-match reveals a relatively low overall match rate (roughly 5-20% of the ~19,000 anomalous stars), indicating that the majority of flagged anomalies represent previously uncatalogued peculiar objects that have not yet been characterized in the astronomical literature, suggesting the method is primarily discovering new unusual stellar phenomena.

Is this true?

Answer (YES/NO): NO